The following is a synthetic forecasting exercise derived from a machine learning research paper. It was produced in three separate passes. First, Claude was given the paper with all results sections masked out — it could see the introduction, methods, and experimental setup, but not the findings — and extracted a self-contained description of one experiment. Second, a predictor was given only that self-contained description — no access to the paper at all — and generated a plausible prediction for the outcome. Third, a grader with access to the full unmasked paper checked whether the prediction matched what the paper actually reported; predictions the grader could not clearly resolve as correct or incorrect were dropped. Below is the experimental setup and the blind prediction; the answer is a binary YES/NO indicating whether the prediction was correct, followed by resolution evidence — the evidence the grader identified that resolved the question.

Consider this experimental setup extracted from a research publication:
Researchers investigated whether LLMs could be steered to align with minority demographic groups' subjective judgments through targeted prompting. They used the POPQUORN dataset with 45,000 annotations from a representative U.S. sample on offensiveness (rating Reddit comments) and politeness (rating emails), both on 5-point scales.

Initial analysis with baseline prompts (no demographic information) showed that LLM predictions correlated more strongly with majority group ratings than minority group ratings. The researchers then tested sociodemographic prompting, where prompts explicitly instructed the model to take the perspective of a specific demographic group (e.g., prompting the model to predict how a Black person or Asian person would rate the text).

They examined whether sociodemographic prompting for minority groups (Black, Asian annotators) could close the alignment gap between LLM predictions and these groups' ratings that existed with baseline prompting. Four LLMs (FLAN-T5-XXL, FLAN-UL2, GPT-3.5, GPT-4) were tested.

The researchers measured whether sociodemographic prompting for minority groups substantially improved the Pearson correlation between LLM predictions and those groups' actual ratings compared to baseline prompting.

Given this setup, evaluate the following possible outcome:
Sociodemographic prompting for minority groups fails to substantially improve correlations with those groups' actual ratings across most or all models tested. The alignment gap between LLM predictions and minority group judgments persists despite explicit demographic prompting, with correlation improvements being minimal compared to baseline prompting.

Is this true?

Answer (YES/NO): NO